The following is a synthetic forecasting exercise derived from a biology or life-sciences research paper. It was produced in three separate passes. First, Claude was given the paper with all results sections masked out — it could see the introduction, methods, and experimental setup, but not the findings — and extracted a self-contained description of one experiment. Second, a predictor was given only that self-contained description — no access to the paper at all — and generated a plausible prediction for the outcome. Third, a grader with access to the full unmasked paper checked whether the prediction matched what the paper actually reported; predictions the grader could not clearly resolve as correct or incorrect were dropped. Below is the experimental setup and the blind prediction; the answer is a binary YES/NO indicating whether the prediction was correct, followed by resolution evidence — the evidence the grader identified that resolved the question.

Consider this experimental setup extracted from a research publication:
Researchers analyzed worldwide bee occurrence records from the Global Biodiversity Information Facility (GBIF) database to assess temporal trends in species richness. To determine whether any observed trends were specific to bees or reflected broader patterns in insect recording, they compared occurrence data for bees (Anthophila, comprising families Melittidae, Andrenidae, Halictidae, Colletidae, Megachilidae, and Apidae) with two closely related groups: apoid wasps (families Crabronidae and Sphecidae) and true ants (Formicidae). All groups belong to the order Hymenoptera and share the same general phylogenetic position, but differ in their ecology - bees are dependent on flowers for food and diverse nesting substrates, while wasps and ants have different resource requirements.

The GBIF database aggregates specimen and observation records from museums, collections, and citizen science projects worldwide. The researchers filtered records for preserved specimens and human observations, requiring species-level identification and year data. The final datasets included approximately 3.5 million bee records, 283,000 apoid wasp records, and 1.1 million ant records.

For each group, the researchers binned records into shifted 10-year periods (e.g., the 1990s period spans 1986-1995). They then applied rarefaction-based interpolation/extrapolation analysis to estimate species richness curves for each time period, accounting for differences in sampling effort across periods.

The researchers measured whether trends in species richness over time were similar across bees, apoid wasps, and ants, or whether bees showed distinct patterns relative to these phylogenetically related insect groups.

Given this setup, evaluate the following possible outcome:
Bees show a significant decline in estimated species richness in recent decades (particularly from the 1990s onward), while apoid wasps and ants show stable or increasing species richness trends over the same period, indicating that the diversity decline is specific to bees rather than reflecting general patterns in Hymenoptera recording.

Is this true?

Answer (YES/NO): NO